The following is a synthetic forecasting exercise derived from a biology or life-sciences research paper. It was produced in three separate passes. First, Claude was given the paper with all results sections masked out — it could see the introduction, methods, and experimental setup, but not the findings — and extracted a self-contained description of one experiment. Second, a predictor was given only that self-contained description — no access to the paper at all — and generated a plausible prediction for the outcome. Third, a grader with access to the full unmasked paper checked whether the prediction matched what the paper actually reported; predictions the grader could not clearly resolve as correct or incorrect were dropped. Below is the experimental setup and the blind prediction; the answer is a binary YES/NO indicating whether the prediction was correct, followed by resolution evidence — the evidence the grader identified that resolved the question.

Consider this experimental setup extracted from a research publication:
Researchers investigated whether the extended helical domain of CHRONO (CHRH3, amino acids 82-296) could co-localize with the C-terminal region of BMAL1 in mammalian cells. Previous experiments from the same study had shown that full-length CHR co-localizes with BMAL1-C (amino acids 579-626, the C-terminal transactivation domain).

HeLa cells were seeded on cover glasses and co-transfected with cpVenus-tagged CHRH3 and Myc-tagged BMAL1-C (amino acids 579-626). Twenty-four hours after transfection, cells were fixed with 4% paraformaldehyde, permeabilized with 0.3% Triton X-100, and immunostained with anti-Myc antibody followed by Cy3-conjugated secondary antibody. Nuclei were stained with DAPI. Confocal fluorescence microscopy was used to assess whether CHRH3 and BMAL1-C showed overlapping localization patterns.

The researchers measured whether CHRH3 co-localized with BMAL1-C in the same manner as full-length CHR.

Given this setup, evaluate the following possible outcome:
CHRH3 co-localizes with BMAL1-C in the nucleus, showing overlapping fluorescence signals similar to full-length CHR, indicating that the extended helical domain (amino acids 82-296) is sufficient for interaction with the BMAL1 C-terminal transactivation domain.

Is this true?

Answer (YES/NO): NO